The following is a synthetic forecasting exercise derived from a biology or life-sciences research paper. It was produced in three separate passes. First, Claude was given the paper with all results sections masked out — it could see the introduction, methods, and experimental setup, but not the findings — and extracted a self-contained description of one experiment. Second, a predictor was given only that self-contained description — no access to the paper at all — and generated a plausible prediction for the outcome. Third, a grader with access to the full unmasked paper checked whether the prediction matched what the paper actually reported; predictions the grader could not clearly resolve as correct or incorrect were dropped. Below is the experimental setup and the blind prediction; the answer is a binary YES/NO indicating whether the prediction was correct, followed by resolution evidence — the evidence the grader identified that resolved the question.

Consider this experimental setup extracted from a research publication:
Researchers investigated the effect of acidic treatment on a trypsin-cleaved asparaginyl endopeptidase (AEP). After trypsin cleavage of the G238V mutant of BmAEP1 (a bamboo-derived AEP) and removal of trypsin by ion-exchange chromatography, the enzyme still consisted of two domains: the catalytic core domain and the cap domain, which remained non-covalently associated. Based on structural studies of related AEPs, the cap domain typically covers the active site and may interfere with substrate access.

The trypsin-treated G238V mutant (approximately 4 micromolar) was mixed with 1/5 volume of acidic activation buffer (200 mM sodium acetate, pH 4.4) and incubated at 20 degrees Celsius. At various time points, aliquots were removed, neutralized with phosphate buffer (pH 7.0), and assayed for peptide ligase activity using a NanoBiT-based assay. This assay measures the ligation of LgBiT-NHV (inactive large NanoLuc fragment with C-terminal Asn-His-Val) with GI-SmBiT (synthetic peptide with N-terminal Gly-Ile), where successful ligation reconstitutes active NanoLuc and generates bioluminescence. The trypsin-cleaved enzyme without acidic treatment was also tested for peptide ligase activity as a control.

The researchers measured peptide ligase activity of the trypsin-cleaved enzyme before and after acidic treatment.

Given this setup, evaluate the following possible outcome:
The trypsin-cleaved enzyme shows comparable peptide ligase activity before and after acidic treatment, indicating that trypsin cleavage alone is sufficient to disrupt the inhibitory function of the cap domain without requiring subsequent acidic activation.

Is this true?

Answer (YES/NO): NO